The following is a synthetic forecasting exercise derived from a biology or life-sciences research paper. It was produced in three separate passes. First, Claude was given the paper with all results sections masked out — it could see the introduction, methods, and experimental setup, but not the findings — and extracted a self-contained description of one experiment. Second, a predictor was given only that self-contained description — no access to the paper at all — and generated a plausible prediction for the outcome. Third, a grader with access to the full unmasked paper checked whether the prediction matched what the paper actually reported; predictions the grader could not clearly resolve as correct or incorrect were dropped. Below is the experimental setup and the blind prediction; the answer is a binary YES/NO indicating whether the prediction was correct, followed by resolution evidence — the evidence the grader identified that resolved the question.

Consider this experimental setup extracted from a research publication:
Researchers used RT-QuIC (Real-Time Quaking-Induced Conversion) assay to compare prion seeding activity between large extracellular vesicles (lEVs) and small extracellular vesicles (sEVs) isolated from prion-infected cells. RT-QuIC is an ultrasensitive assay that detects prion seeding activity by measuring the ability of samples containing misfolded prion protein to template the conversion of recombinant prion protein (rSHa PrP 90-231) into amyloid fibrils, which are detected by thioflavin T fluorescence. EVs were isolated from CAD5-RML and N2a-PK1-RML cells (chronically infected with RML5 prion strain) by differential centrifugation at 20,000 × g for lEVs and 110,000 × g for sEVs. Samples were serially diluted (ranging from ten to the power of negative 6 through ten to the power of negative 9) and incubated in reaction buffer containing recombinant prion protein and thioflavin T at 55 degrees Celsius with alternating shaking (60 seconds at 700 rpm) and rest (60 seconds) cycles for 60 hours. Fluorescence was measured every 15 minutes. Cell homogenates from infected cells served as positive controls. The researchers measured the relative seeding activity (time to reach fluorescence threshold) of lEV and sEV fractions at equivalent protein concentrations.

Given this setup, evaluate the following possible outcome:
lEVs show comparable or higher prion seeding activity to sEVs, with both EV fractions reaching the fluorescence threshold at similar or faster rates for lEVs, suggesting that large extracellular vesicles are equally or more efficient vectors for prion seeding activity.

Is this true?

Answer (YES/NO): YES